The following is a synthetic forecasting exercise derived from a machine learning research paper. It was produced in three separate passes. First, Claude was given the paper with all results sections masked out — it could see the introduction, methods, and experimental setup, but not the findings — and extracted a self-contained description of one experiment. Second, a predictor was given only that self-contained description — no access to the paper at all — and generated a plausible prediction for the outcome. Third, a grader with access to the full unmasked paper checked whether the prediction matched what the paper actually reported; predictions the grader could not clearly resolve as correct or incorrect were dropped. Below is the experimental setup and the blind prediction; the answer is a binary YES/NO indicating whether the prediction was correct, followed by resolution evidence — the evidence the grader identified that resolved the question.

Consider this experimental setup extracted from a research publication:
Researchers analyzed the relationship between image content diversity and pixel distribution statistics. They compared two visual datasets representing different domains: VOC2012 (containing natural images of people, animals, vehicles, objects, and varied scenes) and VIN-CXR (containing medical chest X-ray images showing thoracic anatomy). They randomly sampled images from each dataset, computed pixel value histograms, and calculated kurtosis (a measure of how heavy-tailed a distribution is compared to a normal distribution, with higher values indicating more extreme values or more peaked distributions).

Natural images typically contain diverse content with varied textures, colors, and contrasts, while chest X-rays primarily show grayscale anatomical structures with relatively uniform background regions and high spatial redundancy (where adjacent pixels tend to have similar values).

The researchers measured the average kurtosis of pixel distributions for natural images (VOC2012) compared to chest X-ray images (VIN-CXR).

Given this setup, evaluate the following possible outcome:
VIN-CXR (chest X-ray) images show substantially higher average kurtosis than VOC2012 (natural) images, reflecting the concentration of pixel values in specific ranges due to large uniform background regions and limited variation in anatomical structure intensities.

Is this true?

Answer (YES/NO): YES